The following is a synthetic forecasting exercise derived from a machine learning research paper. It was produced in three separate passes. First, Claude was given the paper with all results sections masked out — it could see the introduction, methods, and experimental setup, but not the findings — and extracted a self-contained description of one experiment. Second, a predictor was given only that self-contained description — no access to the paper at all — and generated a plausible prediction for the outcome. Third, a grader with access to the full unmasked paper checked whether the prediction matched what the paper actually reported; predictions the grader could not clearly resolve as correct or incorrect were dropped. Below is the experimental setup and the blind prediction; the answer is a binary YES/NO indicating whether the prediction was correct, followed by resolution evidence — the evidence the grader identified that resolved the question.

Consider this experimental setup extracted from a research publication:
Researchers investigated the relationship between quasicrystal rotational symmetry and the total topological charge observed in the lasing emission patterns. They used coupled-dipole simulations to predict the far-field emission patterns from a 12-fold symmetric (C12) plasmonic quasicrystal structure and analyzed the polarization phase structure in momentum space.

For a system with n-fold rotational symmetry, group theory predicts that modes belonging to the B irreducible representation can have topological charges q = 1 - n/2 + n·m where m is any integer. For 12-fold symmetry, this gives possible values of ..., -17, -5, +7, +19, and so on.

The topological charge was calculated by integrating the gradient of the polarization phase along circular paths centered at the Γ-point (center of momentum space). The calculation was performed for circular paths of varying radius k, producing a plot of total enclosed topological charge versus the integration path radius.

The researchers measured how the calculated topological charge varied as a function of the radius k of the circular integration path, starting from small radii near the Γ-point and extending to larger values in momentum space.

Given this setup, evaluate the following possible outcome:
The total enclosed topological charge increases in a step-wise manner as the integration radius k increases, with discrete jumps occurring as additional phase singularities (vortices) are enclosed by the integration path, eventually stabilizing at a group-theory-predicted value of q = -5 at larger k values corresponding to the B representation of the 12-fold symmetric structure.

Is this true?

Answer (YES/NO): NO